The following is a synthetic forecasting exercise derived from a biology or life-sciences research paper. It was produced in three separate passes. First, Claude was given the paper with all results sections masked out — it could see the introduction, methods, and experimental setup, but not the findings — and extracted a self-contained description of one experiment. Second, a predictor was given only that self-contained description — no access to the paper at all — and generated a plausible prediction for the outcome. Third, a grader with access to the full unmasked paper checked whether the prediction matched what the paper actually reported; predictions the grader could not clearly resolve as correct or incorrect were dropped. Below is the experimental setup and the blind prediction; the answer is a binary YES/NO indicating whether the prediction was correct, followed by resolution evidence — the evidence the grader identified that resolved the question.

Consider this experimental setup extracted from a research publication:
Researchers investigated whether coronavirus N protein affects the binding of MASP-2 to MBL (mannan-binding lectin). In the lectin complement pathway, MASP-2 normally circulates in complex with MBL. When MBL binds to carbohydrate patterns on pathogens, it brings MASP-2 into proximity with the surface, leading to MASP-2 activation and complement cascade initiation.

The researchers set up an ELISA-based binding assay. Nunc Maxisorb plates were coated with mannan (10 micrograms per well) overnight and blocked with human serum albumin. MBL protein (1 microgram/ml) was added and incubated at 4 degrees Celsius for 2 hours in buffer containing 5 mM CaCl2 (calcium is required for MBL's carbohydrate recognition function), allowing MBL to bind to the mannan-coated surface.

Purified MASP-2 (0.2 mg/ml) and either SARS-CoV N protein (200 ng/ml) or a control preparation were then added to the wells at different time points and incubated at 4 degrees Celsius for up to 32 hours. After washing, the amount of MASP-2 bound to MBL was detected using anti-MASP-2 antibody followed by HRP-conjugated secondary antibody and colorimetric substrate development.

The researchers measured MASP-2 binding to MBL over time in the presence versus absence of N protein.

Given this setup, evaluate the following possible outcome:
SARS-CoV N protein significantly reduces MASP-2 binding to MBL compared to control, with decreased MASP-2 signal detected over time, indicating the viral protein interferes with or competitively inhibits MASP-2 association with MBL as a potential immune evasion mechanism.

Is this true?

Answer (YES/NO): NO